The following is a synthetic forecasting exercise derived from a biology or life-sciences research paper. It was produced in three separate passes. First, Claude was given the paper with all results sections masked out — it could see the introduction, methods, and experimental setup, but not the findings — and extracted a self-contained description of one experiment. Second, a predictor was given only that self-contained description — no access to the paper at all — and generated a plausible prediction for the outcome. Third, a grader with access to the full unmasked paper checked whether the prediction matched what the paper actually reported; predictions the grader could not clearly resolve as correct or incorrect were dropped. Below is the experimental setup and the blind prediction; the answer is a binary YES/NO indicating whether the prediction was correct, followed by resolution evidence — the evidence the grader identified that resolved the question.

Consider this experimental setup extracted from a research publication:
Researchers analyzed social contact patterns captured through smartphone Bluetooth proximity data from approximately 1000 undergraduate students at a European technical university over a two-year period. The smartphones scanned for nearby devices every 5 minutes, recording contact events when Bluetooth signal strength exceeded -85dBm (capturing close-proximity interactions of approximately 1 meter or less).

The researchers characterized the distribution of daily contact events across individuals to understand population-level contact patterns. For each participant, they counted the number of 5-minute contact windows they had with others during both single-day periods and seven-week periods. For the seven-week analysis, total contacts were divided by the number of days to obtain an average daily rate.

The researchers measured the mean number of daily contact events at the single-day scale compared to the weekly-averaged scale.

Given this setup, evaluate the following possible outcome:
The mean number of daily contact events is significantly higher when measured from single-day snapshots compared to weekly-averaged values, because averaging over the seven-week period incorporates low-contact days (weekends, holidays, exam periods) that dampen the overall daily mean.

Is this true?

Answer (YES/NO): YES